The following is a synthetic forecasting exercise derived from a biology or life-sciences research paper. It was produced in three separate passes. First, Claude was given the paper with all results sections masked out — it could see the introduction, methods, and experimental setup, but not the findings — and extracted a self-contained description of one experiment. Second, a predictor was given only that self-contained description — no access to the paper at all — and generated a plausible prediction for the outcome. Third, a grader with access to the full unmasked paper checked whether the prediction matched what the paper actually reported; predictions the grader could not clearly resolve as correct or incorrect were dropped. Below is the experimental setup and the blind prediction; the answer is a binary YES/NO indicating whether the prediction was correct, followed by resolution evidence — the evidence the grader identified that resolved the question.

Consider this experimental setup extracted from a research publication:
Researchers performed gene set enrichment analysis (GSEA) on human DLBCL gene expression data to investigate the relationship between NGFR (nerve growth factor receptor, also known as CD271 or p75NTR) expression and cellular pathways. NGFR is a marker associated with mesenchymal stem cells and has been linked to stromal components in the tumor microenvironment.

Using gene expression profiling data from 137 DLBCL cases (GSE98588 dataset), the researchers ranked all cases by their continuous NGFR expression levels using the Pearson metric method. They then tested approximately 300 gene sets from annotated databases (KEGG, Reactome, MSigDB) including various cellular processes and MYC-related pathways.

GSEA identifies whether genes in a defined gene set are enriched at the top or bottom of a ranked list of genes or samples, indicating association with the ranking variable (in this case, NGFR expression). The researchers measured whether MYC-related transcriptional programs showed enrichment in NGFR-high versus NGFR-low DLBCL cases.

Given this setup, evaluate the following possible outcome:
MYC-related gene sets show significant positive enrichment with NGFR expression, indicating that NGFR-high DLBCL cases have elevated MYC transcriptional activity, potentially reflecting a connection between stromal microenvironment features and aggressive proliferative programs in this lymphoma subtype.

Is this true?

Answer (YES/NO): NO